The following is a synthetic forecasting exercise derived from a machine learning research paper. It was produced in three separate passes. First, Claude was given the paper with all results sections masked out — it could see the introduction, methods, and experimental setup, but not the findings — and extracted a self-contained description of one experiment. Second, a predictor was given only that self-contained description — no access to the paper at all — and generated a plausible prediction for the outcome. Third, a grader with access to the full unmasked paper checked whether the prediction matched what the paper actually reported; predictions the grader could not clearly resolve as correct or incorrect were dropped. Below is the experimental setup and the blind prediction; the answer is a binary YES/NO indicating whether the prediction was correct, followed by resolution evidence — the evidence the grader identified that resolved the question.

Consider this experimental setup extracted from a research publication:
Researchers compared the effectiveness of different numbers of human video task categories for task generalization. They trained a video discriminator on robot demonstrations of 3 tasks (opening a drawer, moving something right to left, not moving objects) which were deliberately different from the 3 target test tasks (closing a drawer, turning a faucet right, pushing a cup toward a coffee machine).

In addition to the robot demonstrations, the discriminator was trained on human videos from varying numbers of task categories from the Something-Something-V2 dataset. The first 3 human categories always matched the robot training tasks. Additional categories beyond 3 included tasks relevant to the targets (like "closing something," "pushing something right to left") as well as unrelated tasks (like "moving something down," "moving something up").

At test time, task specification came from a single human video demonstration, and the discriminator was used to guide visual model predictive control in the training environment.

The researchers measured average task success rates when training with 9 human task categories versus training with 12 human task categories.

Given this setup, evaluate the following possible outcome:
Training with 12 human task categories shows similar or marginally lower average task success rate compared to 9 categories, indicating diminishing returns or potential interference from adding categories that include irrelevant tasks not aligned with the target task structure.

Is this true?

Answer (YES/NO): NO